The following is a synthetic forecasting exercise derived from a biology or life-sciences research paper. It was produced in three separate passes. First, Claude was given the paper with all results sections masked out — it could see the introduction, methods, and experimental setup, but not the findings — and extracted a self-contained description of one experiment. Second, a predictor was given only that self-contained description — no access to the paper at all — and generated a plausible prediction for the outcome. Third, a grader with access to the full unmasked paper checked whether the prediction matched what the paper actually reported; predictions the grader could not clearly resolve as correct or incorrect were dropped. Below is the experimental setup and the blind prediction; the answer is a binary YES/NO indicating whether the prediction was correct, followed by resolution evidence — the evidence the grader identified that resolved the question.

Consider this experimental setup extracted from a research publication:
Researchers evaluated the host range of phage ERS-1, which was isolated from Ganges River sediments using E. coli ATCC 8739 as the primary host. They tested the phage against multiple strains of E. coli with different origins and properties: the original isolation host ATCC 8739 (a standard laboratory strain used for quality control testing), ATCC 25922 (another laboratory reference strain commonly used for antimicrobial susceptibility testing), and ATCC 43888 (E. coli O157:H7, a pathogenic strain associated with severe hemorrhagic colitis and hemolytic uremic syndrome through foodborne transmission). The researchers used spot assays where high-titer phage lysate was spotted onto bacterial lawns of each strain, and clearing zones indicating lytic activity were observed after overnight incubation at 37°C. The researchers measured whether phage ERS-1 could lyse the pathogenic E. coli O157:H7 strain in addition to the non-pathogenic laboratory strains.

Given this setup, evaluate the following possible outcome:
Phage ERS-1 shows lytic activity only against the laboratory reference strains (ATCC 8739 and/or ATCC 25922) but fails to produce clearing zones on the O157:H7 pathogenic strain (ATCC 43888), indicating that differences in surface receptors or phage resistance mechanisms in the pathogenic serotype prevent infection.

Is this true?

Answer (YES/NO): NO